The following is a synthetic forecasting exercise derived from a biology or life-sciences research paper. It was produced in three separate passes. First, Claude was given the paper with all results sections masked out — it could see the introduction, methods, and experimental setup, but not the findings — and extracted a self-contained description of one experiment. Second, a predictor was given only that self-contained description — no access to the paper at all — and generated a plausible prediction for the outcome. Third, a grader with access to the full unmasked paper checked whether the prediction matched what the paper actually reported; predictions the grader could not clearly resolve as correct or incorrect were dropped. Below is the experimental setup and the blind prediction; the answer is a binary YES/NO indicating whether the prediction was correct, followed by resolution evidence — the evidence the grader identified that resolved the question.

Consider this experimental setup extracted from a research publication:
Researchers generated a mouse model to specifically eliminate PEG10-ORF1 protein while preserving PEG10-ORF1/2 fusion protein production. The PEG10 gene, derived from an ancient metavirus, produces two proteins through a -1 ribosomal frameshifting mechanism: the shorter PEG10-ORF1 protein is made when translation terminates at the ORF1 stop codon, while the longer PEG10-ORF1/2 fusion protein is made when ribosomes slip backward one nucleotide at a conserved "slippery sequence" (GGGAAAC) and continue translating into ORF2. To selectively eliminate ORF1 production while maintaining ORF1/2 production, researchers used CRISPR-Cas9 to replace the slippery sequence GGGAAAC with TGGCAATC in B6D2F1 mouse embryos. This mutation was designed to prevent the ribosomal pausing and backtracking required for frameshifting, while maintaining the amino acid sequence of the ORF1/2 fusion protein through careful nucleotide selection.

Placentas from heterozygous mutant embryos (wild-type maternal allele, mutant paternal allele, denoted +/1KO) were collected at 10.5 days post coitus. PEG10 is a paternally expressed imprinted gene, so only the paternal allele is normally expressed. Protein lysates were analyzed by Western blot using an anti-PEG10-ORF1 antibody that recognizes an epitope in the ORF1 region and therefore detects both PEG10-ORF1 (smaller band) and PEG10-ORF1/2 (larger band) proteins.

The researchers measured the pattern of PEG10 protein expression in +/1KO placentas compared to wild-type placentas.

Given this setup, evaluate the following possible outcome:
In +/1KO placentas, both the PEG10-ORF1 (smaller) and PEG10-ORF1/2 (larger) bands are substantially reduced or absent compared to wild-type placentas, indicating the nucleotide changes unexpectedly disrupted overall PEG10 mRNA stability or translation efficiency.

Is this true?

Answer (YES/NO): NO